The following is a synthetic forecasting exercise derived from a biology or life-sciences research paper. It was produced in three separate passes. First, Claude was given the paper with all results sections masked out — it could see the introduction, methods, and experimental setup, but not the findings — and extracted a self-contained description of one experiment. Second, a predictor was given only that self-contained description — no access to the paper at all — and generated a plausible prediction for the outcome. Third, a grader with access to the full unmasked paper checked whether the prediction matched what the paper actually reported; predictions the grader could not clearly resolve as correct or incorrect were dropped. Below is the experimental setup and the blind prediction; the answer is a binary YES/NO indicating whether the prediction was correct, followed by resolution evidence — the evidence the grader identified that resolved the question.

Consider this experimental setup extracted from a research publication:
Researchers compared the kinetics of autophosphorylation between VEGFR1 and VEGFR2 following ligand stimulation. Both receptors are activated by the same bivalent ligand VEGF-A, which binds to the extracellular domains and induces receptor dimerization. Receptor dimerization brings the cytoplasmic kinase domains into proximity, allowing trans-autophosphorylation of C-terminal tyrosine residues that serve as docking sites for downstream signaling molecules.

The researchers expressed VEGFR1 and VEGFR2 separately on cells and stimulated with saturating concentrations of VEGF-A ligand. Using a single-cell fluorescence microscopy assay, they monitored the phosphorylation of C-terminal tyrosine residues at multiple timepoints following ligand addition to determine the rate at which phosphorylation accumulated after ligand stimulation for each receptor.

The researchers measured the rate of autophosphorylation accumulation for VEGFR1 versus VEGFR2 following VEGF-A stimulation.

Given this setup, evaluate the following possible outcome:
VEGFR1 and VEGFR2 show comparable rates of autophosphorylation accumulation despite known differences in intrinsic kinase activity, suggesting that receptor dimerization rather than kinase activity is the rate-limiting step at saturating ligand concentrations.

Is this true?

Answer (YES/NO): NO